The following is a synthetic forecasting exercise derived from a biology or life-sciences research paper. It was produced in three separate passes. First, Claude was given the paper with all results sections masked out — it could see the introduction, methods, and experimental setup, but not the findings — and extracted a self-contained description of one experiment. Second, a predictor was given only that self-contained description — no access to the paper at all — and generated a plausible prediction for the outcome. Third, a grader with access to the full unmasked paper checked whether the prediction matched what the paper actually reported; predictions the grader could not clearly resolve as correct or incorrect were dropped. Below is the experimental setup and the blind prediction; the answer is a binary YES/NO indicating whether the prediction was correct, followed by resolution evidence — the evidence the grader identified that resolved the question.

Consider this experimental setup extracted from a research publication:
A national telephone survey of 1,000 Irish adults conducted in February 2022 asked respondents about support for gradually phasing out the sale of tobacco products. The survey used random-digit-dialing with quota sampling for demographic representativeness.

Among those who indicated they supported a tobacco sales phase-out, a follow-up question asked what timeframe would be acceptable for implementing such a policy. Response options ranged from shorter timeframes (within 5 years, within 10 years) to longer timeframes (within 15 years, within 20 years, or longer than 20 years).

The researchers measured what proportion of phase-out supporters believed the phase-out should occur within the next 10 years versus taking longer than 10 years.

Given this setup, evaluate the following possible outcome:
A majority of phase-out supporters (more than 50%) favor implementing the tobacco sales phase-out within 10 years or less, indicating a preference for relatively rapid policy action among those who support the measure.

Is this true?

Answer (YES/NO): YES